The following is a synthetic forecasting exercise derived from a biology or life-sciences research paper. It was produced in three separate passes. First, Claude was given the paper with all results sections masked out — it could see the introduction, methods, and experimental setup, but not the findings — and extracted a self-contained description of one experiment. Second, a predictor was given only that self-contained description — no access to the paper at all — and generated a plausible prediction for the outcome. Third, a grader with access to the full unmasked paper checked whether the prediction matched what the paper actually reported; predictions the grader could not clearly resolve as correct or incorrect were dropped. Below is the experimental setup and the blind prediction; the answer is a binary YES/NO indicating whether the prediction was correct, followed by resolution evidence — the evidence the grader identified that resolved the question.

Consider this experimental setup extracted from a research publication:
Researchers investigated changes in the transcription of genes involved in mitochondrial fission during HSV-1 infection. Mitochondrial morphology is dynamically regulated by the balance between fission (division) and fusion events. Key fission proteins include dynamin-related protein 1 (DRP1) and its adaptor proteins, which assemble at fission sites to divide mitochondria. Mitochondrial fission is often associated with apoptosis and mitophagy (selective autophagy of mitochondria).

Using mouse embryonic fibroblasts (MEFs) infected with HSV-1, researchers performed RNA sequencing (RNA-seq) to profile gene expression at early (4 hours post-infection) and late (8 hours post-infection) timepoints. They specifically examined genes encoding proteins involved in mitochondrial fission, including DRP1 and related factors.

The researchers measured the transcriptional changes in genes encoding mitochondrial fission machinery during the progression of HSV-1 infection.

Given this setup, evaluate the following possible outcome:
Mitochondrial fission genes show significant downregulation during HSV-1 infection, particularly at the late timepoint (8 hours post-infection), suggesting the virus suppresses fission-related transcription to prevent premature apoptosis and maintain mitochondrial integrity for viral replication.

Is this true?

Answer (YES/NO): YES